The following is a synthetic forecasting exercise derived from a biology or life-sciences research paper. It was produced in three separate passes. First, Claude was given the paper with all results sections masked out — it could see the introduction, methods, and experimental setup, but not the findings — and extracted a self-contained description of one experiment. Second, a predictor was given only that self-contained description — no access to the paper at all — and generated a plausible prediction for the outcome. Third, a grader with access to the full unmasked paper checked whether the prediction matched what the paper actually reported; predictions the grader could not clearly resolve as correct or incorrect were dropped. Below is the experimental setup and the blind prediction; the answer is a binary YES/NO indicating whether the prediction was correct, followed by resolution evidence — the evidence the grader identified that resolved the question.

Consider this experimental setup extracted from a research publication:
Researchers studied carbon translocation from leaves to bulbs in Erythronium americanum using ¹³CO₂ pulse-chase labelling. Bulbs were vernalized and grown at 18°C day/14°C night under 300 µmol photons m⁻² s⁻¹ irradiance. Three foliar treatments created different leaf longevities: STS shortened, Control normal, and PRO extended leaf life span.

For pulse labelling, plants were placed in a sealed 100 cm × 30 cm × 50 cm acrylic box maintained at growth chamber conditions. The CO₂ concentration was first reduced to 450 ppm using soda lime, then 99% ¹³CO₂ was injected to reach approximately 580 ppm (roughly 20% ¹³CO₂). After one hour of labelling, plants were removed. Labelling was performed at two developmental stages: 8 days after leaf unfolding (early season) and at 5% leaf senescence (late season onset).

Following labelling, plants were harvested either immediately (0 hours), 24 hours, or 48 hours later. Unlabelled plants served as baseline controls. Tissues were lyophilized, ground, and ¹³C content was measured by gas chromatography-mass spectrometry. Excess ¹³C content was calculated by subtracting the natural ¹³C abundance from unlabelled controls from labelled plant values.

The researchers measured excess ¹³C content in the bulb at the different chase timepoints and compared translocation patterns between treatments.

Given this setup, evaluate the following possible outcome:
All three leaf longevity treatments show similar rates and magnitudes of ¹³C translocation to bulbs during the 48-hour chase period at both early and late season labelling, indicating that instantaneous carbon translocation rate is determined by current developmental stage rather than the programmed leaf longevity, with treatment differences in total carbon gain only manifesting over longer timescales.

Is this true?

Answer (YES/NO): NO